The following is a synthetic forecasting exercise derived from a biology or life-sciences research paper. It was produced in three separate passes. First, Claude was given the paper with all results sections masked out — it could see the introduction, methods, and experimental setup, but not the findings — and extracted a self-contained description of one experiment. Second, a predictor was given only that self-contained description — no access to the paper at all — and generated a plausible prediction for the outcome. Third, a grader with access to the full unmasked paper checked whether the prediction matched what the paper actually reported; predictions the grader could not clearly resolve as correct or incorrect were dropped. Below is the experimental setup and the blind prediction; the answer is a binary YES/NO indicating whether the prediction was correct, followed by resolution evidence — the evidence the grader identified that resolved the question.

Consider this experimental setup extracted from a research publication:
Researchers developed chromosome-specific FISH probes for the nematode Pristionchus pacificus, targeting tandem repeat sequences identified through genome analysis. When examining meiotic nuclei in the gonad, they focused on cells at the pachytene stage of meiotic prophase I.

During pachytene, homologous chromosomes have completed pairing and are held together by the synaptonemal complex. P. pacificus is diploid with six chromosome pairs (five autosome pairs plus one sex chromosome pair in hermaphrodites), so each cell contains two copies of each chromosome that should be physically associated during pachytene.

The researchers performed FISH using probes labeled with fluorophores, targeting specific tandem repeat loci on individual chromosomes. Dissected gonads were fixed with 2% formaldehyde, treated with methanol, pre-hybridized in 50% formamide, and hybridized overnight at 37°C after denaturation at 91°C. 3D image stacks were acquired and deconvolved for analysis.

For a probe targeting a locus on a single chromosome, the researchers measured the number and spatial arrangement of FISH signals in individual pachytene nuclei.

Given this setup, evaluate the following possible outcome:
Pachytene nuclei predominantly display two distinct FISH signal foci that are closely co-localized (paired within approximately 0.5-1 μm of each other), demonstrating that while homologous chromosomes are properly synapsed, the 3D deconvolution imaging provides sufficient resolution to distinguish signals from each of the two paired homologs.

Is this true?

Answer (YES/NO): YES